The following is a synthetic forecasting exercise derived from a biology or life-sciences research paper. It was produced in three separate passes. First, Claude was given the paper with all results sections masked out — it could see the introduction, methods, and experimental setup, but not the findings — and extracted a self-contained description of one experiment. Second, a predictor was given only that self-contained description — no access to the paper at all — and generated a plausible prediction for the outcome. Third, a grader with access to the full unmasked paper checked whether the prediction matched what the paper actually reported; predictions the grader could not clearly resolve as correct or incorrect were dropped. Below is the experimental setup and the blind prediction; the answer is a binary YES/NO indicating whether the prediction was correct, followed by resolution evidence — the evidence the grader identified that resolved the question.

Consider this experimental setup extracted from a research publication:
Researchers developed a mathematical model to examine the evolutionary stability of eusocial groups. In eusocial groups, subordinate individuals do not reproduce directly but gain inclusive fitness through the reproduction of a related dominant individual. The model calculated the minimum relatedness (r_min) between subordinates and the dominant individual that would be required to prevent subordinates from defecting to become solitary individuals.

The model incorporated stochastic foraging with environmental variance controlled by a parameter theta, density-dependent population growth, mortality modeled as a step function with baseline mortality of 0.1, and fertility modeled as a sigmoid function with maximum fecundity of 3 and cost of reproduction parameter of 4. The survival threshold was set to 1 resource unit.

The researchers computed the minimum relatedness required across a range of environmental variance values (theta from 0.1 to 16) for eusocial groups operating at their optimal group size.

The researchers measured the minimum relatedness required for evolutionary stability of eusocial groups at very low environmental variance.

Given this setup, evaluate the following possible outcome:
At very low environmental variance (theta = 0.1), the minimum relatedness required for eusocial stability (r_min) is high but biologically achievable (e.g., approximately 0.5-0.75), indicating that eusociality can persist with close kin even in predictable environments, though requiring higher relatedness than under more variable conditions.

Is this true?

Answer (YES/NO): NO